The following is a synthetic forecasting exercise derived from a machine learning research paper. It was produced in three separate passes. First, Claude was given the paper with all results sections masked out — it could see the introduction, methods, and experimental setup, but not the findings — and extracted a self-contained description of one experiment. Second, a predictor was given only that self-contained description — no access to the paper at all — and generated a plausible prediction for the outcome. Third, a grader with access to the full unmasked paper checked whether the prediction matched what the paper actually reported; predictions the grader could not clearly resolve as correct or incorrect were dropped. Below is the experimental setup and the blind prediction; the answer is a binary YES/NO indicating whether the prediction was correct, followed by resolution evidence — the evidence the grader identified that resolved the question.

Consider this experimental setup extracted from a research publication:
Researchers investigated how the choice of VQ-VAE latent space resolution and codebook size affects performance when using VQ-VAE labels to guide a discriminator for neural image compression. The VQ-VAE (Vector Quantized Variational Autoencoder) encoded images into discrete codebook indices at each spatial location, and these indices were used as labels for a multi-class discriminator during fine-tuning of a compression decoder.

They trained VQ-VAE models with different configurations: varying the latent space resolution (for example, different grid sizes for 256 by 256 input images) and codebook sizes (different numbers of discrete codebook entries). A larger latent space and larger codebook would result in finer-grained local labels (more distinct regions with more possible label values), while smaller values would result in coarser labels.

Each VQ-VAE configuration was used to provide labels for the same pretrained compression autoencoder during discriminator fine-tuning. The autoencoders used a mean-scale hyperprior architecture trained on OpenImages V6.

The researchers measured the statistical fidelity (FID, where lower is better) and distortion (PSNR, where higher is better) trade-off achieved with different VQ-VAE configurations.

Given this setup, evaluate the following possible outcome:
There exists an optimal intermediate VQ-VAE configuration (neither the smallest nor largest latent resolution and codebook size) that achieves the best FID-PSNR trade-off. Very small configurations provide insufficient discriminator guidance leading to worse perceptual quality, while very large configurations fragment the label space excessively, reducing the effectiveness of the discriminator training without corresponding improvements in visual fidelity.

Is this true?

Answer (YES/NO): NO